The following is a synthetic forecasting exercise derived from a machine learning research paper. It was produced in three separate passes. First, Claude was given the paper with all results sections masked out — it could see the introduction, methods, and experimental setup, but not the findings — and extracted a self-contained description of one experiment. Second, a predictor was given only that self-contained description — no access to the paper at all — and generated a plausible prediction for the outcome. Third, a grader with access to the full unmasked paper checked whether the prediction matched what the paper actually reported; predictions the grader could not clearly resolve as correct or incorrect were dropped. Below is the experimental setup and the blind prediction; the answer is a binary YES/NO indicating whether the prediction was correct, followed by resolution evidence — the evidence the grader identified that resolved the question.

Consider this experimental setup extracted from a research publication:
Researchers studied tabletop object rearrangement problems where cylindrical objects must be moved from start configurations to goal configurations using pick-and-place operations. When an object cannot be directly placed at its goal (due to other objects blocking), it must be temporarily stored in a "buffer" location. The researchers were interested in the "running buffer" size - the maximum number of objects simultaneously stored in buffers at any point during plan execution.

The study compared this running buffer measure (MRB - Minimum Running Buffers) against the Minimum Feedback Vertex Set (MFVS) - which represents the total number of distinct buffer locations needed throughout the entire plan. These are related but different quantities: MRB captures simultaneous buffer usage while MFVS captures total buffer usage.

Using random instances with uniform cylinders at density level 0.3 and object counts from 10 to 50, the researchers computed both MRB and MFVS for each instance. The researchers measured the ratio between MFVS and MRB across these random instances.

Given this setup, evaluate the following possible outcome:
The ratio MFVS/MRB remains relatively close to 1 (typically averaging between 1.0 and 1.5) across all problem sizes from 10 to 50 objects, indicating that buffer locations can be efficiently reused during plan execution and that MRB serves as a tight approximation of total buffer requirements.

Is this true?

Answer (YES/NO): NO